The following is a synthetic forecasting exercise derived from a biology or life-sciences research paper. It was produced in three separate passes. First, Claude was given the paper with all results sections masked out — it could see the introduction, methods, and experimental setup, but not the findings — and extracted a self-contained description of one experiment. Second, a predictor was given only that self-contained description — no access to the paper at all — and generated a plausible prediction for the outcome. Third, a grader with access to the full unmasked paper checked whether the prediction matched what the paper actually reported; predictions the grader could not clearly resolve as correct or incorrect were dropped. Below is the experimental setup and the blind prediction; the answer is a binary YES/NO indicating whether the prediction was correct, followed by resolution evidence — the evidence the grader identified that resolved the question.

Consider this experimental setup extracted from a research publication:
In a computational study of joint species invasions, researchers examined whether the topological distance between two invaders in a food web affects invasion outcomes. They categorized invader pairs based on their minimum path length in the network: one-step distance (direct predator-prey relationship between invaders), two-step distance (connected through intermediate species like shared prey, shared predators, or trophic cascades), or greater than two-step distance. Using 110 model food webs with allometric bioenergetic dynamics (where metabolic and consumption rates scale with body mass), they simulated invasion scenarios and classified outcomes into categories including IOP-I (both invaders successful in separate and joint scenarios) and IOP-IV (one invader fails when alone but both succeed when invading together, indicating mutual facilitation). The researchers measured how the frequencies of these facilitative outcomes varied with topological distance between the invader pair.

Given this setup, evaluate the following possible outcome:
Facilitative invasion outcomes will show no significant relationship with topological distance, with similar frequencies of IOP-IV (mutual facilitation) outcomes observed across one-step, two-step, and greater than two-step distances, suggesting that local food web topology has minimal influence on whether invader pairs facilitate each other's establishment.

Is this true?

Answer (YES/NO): NO